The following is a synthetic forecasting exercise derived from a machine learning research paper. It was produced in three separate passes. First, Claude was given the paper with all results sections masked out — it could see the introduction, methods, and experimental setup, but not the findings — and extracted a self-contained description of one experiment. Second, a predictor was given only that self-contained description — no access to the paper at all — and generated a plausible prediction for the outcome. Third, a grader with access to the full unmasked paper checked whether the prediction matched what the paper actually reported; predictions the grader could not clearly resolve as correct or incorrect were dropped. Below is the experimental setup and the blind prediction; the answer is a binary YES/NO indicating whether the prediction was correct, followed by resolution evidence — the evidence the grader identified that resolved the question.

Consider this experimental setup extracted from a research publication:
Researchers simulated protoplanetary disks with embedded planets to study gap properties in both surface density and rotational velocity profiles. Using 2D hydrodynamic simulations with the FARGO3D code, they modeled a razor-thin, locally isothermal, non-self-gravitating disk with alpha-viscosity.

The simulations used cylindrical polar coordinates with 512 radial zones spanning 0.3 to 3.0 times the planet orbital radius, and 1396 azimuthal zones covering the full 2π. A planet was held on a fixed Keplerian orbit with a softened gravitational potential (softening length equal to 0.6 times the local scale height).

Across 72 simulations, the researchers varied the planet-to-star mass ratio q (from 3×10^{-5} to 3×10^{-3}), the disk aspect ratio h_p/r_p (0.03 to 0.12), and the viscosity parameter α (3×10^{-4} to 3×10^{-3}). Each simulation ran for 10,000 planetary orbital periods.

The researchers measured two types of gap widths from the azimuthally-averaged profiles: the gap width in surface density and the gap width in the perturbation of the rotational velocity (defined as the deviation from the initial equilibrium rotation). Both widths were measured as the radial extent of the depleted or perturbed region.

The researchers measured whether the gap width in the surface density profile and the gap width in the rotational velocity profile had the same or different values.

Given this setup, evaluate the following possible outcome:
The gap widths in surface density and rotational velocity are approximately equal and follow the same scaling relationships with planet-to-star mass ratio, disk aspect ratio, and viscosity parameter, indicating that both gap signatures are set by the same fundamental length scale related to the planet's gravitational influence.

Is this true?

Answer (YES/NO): YES